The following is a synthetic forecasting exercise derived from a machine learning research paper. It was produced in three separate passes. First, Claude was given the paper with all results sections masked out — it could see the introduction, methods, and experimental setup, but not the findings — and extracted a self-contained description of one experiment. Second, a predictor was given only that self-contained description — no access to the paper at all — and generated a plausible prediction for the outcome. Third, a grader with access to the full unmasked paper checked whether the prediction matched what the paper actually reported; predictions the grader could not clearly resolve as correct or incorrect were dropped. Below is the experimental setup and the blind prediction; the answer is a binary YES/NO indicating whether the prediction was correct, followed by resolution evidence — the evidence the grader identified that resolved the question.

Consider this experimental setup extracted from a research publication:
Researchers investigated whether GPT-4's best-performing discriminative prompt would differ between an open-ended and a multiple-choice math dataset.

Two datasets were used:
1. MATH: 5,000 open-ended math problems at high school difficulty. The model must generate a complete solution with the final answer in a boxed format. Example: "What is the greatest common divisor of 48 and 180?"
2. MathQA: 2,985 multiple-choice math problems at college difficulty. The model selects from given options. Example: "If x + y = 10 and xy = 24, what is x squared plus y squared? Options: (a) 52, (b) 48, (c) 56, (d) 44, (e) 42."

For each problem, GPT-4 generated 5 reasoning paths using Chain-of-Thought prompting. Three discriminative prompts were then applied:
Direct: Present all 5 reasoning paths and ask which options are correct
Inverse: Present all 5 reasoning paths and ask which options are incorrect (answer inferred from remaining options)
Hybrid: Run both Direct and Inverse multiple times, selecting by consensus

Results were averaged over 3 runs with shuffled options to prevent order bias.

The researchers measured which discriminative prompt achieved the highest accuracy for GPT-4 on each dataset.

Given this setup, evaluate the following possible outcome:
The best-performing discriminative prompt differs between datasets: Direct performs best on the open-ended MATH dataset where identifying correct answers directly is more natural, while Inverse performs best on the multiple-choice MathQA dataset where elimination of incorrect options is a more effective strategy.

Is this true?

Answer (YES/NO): NO